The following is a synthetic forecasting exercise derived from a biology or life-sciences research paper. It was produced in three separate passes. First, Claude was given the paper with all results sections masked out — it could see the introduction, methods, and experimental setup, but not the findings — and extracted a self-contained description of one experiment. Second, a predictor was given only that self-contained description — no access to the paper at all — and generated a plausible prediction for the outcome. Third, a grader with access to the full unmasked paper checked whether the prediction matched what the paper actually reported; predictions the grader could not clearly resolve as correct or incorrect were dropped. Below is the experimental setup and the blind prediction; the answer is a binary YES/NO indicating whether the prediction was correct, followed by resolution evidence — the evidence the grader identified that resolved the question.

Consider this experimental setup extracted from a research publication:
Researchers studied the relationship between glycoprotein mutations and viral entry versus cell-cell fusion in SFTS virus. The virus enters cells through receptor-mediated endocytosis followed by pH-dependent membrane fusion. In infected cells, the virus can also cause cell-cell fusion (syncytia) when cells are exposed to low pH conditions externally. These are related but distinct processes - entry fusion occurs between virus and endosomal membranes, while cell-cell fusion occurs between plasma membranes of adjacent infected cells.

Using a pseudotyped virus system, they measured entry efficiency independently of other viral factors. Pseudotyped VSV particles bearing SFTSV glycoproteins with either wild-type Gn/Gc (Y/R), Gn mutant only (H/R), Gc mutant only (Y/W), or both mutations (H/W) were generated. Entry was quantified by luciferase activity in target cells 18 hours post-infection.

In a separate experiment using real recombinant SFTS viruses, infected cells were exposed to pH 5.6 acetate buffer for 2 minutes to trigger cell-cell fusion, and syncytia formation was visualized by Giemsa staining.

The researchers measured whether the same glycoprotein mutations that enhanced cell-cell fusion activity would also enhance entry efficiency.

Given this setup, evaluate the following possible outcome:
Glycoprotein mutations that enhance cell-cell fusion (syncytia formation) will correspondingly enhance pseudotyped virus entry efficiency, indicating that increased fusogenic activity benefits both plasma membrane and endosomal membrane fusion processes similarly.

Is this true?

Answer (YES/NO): NO